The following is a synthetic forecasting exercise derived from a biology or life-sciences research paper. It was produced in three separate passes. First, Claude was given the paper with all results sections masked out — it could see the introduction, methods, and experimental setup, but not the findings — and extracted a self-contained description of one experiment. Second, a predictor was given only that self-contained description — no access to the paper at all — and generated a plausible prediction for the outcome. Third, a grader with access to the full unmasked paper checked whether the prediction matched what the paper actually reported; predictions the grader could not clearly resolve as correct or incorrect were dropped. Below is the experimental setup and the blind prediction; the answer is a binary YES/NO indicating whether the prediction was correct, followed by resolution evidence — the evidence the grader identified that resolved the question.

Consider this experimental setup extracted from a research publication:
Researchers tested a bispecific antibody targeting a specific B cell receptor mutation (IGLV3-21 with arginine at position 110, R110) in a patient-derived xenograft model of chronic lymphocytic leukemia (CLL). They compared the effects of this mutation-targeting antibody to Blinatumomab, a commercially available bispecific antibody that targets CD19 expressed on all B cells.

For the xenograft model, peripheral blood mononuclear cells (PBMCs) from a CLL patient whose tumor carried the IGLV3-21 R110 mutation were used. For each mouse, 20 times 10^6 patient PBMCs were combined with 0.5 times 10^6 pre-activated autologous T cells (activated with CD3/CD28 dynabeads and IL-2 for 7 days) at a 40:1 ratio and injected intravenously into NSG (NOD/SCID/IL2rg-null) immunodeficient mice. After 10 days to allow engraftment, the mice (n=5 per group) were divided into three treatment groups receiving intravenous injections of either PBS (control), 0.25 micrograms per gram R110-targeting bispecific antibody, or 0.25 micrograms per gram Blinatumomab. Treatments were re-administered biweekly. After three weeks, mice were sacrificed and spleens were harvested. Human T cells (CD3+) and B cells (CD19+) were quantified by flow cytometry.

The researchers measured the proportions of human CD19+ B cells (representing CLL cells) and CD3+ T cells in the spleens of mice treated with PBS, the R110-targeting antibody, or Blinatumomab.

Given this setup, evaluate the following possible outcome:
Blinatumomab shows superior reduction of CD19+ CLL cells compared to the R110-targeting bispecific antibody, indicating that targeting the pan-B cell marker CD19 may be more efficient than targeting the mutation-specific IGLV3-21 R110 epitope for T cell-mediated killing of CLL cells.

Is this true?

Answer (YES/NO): NO